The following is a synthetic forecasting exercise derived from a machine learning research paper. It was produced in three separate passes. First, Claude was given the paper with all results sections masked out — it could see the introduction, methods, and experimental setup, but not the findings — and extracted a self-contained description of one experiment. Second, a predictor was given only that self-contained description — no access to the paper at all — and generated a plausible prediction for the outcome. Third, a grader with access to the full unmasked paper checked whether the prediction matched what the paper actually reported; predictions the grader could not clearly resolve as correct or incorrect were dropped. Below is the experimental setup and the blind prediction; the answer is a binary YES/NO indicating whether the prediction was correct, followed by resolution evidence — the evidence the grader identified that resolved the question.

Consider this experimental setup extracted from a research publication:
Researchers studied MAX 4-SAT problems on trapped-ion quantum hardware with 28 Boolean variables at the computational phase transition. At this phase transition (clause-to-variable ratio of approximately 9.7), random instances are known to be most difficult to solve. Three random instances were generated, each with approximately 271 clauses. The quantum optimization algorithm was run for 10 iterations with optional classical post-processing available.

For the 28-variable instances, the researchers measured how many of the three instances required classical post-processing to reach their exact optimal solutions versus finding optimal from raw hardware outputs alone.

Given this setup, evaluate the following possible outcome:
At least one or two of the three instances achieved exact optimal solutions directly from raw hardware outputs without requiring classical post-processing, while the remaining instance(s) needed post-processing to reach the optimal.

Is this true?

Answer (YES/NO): YES